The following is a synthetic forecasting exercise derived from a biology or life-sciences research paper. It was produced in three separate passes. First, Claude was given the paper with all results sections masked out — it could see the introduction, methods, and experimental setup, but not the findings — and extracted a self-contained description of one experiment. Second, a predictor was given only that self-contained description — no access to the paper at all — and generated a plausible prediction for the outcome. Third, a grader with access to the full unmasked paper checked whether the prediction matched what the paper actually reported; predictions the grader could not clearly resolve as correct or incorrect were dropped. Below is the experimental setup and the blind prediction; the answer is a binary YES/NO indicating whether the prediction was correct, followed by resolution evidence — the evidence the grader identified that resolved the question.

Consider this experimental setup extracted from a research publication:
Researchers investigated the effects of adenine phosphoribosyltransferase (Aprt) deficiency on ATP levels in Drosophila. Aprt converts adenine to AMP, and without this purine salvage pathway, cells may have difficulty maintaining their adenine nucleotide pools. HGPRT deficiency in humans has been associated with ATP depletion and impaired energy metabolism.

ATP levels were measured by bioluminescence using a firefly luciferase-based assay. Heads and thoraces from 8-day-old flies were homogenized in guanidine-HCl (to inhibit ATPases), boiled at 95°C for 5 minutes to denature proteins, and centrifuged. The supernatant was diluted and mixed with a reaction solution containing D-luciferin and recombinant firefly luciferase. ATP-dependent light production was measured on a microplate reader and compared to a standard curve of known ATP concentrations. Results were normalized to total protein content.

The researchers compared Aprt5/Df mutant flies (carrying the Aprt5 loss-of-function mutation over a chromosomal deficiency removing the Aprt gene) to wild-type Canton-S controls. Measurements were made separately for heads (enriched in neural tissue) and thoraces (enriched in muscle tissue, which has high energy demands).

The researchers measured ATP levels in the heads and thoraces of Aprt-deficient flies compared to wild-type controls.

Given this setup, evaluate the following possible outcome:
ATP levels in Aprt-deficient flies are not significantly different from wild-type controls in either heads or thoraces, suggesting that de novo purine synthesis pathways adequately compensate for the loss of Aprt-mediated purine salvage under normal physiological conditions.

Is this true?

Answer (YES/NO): YES